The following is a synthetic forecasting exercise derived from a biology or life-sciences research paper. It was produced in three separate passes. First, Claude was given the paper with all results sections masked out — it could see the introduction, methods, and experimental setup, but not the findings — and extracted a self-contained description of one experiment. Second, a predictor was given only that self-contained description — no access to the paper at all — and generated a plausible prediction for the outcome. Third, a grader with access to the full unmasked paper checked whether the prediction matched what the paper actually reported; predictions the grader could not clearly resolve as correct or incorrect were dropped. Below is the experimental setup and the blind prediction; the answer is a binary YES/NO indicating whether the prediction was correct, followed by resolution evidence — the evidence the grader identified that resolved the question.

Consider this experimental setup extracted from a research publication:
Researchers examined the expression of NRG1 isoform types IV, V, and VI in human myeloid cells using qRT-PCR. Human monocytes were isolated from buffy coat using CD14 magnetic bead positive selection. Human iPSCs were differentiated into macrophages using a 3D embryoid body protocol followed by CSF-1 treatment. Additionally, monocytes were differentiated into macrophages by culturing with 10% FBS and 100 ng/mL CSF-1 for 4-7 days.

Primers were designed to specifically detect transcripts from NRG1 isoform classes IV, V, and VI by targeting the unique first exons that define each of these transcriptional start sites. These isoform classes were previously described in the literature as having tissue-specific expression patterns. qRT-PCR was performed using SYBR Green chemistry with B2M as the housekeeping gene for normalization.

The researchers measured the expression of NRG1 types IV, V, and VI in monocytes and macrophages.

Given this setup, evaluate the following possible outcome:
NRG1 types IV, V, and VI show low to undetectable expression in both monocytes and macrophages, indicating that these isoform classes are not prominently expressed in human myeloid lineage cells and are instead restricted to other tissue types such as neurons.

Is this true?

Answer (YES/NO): NO